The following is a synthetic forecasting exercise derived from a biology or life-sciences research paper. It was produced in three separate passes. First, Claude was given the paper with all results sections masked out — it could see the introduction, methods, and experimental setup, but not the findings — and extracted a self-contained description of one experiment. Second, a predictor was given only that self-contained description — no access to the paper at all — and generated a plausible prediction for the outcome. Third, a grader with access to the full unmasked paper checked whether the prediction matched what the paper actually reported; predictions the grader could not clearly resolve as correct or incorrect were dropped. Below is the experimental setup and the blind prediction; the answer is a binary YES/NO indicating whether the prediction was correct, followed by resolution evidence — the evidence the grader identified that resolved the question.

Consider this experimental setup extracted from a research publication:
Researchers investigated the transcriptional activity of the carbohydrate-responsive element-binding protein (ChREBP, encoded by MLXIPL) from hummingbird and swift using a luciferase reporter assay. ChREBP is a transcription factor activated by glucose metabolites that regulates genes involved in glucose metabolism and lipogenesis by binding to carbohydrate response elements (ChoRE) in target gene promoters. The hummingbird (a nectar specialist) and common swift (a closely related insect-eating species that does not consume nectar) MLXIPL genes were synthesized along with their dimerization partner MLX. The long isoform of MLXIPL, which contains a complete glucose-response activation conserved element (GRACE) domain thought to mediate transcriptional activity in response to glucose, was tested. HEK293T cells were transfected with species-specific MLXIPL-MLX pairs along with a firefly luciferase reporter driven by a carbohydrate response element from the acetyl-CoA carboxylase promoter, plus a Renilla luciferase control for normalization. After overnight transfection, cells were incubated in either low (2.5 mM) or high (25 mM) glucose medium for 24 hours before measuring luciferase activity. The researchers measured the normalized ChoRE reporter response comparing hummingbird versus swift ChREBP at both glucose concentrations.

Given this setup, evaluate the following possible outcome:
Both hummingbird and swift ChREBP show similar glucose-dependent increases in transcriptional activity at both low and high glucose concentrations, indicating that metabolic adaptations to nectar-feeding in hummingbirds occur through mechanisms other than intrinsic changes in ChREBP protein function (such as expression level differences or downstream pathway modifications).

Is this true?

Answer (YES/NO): NO